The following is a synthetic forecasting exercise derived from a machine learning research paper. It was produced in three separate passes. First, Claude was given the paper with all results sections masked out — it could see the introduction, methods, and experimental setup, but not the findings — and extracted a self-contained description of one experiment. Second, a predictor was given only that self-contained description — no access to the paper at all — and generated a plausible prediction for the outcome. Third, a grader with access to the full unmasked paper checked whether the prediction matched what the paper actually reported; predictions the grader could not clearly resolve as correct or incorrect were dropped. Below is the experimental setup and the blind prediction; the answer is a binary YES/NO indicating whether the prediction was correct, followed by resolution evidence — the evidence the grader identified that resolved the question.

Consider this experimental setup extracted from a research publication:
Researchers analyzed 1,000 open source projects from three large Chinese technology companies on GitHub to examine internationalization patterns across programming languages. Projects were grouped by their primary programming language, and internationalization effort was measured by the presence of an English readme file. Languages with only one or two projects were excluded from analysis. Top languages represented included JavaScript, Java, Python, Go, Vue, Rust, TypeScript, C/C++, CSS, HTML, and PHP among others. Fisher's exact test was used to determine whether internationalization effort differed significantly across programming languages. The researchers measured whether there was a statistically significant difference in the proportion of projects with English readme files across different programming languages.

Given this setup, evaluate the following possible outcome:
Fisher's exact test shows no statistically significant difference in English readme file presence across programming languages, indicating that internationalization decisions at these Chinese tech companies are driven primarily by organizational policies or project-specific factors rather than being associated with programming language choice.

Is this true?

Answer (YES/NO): YES